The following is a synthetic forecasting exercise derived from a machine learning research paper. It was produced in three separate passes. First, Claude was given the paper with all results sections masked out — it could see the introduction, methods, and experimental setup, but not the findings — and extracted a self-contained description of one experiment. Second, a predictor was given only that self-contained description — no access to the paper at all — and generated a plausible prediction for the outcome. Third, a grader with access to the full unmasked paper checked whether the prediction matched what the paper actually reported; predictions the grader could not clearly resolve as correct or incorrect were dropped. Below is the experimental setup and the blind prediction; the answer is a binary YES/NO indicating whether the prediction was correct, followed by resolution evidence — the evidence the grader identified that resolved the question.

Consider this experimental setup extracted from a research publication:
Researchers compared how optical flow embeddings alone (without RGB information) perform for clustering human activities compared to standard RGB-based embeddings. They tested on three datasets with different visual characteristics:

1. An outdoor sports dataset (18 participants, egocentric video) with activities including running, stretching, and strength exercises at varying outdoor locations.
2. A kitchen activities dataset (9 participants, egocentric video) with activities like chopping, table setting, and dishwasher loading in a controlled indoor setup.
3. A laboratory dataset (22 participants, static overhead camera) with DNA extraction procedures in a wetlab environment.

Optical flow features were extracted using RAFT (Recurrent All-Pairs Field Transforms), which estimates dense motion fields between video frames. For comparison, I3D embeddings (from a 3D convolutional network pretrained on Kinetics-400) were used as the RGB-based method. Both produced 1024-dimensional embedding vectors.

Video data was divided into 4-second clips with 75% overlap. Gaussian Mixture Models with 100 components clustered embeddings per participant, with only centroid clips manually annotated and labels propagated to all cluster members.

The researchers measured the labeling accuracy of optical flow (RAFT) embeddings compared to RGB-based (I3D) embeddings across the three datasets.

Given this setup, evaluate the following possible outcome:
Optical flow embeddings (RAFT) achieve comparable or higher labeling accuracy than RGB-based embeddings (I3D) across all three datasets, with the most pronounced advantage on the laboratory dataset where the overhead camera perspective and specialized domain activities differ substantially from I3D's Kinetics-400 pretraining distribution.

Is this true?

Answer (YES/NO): NO